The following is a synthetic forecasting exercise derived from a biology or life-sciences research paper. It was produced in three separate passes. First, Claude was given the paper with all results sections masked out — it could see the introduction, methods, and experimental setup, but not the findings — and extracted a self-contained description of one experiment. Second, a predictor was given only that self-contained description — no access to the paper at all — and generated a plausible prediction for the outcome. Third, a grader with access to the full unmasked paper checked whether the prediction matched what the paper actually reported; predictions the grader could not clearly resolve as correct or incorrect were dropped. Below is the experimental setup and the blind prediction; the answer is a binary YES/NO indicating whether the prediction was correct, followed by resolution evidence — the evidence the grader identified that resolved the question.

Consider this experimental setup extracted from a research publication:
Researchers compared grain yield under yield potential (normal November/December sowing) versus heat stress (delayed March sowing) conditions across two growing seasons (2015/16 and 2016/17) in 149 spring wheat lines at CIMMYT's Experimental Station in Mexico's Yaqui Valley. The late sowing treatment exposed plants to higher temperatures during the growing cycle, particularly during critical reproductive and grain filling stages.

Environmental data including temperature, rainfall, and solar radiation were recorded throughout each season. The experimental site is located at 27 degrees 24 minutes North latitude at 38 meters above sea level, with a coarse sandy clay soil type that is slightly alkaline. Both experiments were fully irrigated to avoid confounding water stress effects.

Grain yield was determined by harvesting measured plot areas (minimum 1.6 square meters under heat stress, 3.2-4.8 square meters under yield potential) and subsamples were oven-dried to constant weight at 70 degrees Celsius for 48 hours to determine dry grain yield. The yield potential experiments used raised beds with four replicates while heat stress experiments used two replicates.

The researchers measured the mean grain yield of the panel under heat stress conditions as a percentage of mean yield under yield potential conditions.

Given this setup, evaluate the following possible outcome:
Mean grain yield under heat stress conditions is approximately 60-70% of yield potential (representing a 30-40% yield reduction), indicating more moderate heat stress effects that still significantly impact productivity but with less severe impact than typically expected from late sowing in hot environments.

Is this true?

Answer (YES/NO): NO